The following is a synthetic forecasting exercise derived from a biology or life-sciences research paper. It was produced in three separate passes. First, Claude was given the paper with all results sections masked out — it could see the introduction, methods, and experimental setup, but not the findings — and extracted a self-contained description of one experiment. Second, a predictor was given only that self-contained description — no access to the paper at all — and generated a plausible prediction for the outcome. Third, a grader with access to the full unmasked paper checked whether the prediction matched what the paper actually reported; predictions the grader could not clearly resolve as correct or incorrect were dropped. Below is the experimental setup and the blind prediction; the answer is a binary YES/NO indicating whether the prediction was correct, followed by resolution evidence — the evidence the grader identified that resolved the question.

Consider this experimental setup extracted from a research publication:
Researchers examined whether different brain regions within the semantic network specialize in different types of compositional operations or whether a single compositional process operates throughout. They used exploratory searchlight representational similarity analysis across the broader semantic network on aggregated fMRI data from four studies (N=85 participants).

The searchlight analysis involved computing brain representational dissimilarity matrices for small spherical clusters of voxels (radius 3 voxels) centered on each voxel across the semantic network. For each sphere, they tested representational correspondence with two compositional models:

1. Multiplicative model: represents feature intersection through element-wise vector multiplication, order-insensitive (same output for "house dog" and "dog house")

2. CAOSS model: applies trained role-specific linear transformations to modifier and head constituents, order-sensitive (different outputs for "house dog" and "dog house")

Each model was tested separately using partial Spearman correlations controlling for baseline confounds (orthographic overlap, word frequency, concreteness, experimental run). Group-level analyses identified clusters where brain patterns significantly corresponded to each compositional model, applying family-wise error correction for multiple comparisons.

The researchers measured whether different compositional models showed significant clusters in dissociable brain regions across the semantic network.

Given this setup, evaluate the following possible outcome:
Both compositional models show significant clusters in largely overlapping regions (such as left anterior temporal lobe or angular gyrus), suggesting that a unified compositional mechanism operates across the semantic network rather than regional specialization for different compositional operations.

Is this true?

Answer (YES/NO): NO